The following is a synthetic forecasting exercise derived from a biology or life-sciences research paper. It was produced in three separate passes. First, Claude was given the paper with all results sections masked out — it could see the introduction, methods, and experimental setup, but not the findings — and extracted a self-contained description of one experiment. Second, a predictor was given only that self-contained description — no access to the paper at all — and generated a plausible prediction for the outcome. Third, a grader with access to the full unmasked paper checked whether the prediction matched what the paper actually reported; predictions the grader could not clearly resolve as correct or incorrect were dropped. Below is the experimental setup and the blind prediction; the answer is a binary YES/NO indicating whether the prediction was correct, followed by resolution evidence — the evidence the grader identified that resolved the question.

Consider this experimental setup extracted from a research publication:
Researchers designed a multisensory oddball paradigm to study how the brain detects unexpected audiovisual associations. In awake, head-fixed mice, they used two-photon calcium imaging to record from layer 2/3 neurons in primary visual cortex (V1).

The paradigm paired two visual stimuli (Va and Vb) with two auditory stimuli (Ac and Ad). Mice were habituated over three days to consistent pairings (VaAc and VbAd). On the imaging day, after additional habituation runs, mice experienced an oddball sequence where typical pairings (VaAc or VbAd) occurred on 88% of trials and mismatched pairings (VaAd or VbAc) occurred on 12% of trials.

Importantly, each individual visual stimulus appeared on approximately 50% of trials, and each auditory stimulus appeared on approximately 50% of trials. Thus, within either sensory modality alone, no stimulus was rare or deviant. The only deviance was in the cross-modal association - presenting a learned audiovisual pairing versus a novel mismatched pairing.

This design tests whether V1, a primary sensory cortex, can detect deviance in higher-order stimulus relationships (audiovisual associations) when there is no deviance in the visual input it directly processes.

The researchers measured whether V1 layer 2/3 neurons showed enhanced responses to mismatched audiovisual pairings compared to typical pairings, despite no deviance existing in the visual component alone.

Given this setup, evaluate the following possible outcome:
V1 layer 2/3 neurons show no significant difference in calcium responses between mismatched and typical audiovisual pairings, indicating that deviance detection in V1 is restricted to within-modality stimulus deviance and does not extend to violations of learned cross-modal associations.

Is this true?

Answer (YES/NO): YES